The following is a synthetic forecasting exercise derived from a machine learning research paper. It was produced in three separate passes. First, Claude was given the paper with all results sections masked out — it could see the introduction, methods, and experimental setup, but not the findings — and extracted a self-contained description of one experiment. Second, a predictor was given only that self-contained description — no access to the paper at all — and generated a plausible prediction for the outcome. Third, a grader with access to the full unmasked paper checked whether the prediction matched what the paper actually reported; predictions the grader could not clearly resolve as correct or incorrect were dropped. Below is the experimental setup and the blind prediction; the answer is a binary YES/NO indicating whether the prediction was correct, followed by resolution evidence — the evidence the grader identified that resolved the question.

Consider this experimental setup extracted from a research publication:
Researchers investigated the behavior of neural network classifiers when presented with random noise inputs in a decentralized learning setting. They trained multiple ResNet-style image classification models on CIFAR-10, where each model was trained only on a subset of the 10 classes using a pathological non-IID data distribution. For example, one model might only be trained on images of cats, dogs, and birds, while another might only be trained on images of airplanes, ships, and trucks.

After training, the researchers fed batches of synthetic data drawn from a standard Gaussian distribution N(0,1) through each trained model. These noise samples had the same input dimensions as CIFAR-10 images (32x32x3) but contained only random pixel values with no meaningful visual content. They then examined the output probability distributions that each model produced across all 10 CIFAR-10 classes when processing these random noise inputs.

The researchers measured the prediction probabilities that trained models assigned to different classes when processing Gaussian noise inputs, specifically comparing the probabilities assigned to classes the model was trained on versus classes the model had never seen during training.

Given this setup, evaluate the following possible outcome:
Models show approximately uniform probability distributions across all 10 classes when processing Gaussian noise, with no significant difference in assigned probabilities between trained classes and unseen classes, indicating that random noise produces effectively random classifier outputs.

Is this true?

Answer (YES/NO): NO